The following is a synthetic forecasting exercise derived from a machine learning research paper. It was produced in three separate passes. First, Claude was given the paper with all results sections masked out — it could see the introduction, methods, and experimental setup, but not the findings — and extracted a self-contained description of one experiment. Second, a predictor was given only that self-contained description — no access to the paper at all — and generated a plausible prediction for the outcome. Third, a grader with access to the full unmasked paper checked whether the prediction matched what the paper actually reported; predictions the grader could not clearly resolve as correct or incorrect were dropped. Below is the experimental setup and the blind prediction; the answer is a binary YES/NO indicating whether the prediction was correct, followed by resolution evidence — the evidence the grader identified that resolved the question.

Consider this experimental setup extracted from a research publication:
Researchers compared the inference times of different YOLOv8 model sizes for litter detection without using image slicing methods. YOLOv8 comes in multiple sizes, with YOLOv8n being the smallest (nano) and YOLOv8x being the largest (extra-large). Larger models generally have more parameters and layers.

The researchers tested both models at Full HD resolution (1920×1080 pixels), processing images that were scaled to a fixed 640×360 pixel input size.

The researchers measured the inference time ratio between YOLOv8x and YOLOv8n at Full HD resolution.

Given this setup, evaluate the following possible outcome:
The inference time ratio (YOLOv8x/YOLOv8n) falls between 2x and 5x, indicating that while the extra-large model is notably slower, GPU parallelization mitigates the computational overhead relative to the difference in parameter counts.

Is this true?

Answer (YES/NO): YES